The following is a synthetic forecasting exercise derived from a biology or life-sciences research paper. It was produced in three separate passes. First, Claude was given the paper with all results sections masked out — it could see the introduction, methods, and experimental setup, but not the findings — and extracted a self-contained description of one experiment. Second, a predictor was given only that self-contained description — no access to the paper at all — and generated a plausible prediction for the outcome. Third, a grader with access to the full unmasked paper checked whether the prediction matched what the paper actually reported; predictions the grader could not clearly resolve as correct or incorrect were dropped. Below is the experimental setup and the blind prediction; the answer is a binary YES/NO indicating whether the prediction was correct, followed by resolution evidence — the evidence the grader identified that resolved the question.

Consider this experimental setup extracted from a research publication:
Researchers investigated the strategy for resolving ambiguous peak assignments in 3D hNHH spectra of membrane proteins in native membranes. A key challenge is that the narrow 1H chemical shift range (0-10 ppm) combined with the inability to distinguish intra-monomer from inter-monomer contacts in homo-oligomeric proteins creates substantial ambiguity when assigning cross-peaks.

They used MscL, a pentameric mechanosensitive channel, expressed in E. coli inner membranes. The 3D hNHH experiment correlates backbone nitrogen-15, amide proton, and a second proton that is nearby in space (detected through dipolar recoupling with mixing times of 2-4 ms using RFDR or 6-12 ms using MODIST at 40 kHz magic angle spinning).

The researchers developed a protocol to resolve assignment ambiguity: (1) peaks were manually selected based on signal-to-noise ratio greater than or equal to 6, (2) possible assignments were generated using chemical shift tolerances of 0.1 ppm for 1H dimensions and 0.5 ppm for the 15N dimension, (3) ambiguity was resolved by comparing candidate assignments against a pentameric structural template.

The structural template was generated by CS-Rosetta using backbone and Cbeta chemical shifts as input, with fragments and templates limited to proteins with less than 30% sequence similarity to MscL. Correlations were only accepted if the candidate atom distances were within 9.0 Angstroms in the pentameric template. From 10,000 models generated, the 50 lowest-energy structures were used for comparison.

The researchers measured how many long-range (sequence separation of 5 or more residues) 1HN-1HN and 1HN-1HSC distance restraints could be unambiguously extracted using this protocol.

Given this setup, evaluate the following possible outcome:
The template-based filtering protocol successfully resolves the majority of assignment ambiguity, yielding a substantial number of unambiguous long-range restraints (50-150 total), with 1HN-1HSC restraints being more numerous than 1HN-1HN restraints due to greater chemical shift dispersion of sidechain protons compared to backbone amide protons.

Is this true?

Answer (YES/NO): YES